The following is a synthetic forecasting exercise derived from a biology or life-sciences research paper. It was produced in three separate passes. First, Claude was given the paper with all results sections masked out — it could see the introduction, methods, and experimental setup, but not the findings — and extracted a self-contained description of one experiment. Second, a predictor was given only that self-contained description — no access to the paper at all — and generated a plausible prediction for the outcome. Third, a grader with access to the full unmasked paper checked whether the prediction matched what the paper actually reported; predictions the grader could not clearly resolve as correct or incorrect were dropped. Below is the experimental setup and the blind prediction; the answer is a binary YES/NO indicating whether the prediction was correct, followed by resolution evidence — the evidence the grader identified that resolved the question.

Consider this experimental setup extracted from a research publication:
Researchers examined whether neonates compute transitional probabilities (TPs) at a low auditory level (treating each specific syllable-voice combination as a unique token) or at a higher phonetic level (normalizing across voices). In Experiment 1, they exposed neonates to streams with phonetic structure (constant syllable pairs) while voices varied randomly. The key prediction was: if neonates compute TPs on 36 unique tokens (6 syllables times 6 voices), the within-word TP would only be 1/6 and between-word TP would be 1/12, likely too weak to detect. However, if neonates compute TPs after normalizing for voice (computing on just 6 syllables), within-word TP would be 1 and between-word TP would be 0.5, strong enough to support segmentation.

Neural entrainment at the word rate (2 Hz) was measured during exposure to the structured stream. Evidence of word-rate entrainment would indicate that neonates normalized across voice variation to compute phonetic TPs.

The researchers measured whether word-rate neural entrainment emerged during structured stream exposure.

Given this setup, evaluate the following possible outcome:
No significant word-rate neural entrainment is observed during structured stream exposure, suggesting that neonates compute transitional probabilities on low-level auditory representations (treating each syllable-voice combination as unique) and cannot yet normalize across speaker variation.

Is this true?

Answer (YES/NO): NO